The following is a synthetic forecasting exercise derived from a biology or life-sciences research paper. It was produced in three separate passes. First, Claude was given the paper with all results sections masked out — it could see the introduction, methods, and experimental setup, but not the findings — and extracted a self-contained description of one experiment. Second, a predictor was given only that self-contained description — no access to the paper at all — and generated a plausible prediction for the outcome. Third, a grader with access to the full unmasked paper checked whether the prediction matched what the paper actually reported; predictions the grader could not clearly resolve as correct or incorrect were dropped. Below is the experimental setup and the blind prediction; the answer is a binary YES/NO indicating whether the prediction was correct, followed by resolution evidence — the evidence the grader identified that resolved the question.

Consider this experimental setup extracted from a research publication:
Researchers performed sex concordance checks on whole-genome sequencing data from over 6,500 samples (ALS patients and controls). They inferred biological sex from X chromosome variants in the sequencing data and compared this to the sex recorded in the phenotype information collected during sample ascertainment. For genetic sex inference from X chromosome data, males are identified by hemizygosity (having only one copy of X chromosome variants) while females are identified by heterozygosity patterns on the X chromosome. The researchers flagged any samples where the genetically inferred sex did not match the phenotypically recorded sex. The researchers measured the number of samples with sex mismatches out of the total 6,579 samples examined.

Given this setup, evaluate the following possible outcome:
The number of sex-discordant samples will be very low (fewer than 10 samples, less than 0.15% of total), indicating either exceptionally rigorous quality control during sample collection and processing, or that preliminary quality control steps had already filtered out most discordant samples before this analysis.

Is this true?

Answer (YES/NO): NO